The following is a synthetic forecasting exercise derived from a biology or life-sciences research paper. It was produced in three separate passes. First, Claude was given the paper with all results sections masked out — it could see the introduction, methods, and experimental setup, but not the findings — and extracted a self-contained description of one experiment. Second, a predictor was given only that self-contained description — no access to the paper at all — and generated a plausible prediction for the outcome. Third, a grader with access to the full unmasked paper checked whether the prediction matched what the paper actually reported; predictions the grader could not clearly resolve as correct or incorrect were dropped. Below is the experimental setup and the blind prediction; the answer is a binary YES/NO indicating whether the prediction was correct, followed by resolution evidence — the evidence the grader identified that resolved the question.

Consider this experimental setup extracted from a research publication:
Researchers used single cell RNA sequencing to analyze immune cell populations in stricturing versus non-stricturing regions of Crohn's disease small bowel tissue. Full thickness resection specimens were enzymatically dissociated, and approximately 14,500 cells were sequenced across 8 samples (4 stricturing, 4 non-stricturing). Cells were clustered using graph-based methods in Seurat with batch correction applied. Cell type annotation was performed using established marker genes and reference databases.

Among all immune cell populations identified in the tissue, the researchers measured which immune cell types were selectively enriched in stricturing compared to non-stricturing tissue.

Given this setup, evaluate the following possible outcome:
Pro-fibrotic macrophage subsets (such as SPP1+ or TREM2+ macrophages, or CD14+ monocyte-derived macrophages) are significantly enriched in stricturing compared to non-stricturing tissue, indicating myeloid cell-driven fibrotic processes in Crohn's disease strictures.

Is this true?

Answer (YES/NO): NO